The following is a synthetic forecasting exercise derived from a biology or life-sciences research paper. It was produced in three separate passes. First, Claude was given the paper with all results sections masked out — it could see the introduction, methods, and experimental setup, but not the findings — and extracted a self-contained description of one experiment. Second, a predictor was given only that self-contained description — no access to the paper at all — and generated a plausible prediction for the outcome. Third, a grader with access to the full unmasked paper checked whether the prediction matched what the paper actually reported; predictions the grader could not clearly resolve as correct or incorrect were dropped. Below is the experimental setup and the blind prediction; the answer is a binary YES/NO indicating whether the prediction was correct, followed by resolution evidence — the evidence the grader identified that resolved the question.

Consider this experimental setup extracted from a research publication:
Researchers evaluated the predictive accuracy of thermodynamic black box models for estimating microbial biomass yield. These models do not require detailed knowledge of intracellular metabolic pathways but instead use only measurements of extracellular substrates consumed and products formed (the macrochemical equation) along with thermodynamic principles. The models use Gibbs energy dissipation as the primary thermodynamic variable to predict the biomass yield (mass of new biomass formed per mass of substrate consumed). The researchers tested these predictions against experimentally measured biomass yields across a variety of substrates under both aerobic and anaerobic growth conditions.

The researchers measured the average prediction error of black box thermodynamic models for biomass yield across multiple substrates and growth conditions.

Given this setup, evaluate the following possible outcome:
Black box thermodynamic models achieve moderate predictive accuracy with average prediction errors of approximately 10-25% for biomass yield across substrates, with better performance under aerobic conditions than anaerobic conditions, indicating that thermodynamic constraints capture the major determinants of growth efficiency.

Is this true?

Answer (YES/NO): NO